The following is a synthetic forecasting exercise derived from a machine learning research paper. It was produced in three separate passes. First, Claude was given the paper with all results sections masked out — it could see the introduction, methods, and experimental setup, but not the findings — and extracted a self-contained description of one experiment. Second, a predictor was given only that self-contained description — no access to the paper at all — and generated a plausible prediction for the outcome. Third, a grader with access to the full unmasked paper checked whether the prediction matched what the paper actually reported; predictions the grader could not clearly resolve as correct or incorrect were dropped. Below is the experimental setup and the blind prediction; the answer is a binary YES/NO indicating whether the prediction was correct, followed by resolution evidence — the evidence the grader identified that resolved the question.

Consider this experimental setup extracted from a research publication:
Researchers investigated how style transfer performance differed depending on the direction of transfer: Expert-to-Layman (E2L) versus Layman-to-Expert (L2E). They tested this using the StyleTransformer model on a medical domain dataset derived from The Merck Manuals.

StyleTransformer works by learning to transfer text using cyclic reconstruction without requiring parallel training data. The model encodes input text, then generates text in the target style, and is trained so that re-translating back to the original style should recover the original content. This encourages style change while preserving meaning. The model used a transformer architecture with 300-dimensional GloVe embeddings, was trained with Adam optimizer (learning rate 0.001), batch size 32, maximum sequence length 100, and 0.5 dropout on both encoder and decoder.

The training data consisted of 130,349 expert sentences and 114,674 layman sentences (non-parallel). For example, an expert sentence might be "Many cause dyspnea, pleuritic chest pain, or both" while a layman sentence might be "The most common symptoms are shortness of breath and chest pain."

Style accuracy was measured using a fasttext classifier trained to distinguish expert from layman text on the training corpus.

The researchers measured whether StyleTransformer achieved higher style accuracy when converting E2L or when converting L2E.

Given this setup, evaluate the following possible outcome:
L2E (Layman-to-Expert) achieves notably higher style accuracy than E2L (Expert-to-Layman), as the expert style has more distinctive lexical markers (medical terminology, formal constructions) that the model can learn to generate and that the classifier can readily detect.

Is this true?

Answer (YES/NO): YES